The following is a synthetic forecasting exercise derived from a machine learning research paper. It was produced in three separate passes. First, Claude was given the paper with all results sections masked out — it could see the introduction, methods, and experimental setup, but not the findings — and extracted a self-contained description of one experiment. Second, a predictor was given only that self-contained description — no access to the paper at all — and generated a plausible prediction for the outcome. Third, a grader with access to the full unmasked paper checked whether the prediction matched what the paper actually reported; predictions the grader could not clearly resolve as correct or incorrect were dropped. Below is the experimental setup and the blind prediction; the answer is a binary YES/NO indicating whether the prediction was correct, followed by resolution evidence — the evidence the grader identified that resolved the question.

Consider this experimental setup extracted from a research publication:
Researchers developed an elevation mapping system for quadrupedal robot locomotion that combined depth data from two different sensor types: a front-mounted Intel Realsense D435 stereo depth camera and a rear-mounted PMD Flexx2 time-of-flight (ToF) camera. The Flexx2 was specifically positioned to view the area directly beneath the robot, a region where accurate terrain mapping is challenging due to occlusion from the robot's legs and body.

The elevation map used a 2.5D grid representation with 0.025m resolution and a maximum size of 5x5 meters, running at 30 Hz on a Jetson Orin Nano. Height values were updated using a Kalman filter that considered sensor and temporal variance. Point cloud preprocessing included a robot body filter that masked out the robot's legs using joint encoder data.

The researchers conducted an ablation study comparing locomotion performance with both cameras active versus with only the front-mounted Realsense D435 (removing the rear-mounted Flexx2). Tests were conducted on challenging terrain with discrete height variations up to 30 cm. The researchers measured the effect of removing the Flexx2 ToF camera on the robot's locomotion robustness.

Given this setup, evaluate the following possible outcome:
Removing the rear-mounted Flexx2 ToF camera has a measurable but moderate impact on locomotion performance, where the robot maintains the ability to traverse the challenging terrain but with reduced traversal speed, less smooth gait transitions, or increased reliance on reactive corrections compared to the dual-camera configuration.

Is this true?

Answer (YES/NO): NO